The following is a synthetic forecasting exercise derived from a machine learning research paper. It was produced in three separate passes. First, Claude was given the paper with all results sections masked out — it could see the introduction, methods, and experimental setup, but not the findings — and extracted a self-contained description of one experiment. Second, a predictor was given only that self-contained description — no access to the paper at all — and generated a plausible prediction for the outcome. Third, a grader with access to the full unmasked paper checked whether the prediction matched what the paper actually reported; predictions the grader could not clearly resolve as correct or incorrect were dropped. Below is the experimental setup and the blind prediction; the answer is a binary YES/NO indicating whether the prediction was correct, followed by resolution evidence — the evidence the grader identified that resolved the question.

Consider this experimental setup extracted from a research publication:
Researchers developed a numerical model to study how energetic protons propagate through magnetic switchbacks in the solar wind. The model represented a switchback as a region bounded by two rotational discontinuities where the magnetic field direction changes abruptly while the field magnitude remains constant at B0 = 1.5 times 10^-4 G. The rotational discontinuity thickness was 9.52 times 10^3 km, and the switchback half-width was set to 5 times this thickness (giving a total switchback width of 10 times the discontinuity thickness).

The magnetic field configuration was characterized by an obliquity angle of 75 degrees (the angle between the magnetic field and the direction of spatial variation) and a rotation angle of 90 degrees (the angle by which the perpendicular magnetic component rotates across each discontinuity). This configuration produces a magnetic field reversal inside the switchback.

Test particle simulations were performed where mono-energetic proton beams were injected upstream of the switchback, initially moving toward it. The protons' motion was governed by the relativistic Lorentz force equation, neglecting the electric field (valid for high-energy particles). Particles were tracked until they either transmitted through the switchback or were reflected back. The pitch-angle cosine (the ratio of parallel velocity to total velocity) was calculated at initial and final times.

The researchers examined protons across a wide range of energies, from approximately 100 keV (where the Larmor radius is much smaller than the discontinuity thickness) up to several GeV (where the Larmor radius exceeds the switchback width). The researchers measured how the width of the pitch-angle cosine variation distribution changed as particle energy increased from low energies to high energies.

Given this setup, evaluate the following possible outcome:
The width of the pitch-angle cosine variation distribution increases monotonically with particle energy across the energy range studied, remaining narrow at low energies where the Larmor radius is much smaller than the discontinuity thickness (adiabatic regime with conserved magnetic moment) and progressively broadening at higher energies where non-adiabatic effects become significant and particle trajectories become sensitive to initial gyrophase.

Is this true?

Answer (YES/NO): NO